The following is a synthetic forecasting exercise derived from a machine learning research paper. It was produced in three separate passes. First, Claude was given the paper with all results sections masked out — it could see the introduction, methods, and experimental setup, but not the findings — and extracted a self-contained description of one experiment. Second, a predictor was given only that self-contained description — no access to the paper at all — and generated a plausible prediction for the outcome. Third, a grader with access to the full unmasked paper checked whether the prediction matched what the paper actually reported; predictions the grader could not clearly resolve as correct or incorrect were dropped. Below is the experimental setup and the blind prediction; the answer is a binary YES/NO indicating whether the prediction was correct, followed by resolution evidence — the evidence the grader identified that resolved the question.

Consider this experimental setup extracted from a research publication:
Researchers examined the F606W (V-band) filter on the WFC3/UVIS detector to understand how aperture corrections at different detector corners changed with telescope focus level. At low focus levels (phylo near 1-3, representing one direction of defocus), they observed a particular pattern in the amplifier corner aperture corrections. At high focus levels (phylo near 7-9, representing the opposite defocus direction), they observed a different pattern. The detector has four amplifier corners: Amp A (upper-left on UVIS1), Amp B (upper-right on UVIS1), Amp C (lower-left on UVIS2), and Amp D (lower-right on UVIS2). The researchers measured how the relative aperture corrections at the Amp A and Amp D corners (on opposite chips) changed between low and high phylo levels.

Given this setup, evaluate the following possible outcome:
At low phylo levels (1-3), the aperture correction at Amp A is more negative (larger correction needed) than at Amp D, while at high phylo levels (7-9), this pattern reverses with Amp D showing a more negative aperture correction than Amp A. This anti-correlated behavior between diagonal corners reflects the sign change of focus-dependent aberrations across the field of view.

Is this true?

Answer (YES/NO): NO